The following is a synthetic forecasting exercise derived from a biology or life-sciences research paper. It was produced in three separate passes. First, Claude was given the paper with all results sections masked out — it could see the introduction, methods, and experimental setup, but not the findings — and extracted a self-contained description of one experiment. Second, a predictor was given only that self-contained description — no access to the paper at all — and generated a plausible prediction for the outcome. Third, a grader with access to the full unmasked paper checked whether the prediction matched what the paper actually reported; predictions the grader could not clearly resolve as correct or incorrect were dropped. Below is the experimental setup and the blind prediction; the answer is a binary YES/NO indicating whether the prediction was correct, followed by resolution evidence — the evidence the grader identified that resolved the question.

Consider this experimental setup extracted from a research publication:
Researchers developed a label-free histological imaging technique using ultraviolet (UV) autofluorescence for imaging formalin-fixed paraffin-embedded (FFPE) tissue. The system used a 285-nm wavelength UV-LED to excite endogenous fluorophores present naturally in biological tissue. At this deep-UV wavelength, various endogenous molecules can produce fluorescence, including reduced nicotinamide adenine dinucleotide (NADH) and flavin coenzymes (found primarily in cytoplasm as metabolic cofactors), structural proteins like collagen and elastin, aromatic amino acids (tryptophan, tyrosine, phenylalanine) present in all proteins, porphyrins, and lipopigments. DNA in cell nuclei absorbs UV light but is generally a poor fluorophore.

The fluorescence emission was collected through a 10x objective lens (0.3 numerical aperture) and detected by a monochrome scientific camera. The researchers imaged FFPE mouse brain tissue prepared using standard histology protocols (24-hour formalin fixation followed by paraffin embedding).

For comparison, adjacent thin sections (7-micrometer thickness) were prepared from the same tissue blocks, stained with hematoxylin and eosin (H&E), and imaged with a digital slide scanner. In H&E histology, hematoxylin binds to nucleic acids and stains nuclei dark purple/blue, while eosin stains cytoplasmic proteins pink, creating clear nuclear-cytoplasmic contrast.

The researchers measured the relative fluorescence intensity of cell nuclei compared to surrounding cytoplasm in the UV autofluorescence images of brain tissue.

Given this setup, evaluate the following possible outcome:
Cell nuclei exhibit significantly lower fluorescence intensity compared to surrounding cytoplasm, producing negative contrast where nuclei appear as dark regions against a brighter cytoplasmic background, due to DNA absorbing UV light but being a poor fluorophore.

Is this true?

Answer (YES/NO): YES